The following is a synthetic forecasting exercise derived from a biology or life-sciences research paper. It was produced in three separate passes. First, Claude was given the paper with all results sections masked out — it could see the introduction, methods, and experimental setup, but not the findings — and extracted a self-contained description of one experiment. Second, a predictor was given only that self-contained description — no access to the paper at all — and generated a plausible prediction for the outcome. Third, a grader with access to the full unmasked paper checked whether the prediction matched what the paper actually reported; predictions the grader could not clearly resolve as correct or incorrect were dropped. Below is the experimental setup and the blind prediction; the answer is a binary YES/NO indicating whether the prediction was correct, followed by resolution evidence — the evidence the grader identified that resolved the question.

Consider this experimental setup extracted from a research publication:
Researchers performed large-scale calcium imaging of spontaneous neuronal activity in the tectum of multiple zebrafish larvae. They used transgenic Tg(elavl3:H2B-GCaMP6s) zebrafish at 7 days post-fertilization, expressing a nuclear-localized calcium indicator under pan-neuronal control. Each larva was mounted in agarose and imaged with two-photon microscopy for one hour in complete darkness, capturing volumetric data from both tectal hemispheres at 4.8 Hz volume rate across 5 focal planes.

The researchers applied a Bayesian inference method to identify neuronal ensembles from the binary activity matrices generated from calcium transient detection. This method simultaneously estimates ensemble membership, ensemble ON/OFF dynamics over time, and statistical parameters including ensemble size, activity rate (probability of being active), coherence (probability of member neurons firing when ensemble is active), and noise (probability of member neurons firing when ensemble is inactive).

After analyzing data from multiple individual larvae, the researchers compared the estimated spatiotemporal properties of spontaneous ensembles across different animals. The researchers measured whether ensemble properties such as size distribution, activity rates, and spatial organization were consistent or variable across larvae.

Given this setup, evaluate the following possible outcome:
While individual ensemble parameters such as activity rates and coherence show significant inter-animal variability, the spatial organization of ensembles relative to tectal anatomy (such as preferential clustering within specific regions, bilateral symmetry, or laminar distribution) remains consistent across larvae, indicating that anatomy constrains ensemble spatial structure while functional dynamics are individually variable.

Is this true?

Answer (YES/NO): NO